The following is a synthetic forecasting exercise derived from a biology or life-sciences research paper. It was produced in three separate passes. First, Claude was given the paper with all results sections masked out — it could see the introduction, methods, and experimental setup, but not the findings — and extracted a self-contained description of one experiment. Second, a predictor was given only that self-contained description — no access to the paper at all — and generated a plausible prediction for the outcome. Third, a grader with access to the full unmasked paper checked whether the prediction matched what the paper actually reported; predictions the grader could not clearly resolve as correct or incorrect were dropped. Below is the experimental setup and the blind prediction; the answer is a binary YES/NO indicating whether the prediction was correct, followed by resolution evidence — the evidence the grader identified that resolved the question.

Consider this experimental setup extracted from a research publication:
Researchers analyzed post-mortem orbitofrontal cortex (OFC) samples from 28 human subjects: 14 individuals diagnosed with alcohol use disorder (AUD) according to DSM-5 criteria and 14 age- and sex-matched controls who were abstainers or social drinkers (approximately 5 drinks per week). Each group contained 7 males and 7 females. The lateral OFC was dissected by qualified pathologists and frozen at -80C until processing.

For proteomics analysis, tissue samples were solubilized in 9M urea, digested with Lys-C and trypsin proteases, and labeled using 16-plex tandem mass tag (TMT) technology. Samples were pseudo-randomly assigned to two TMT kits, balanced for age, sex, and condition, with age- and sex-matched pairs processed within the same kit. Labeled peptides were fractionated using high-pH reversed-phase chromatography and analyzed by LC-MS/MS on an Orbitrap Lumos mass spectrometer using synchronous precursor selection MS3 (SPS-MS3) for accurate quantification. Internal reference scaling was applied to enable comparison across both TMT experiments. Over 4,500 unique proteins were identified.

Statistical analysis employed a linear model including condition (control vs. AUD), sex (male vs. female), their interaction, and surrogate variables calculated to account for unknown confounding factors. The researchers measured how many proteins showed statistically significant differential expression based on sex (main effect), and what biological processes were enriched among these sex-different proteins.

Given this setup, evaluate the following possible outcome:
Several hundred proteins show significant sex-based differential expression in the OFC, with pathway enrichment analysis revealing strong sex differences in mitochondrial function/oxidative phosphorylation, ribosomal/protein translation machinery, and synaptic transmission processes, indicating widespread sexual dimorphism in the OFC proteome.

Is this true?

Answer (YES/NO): NO